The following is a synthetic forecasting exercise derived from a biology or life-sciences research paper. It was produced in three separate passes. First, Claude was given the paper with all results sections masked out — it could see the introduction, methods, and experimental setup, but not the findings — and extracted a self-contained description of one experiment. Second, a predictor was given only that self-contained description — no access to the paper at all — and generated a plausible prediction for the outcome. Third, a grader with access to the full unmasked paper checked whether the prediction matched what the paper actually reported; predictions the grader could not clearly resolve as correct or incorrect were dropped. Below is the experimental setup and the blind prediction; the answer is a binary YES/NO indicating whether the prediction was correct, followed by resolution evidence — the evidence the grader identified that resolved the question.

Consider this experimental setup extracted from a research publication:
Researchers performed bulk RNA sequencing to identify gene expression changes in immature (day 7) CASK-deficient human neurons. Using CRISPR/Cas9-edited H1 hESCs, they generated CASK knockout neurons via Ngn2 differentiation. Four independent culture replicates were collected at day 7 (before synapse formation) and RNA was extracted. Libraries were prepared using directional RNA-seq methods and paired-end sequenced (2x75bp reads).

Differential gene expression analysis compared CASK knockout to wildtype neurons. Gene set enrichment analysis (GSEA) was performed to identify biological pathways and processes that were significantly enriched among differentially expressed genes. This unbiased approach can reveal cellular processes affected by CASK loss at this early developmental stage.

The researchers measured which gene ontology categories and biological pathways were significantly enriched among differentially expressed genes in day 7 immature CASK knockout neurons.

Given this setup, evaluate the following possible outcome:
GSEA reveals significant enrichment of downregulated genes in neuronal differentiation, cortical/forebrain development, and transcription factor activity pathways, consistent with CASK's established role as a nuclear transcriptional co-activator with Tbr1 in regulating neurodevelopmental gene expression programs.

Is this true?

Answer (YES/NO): NO